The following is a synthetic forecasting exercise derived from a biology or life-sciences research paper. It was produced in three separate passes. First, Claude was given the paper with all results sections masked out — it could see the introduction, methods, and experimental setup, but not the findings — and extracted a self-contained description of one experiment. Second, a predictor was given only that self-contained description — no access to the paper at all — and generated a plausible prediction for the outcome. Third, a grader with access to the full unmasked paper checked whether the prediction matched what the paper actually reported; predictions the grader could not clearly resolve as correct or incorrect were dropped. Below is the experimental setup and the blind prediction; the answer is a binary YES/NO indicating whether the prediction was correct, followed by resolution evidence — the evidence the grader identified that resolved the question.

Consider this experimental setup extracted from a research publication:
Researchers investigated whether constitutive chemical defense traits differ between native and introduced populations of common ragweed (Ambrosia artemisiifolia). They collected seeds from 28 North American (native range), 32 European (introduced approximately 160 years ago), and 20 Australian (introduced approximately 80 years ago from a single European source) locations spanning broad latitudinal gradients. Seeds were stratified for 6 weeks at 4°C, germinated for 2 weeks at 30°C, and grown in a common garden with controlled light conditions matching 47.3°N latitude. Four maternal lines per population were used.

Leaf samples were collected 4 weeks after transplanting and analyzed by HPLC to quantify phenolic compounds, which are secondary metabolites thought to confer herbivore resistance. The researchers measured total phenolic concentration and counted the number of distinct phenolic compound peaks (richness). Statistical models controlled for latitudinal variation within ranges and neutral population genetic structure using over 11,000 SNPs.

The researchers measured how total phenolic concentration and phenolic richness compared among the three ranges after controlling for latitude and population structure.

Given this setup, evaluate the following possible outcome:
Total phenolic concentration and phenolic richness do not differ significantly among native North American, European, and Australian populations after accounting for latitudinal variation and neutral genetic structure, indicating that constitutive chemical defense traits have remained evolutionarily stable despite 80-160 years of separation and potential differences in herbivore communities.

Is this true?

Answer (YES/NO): NO